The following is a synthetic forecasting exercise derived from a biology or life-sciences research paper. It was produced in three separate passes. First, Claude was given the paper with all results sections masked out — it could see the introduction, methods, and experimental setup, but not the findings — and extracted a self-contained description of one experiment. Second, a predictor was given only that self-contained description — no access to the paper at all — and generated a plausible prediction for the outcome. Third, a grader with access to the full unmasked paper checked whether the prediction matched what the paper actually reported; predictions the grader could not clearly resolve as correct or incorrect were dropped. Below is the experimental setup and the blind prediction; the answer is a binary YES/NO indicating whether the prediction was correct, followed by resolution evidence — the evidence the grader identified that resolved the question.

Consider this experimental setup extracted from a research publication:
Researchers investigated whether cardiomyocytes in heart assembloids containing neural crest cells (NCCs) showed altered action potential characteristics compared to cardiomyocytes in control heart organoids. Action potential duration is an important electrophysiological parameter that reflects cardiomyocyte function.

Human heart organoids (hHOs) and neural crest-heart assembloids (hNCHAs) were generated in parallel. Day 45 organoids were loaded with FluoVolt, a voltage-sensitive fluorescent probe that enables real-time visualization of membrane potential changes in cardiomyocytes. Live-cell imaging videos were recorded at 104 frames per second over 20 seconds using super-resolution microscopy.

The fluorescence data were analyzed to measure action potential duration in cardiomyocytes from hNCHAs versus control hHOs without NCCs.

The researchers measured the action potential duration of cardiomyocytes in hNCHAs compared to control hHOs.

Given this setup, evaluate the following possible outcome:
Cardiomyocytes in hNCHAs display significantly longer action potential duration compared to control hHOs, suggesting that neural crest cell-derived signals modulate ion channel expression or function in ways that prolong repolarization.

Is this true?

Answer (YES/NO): YES